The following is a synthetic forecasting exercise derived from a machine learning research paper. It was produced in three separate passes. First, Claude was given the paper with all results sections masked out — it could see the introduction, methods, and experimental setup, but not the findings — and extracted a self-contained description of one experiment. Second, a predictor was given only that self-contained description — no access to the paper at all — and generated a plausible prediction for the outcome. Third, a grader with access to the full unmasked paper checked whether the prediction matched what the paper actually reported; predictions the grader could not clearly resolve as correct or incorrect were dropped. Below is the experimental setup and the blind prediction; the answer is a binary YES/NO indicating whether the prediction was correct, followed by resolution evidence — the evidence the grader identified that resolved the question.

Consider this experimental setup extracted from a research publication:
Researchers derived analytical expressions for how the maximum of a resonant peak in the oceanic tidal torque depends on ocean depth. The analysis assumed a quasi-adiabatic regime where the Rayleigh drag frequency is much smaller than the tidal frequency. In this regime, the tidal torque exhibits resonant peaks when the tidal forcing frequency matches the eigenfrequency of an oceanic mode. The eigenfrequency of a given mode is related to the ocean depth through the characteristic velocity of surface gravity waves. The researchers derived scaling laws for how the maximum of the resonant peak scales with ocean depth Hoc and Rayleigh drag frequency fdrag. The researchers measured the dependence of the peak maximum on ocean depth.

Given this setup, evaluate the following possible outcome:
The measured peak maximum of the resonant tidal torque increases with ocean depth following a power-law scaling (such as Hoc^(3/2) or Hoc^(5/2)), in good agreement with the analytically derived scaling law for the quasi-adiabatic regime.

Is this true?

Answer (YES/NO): NO